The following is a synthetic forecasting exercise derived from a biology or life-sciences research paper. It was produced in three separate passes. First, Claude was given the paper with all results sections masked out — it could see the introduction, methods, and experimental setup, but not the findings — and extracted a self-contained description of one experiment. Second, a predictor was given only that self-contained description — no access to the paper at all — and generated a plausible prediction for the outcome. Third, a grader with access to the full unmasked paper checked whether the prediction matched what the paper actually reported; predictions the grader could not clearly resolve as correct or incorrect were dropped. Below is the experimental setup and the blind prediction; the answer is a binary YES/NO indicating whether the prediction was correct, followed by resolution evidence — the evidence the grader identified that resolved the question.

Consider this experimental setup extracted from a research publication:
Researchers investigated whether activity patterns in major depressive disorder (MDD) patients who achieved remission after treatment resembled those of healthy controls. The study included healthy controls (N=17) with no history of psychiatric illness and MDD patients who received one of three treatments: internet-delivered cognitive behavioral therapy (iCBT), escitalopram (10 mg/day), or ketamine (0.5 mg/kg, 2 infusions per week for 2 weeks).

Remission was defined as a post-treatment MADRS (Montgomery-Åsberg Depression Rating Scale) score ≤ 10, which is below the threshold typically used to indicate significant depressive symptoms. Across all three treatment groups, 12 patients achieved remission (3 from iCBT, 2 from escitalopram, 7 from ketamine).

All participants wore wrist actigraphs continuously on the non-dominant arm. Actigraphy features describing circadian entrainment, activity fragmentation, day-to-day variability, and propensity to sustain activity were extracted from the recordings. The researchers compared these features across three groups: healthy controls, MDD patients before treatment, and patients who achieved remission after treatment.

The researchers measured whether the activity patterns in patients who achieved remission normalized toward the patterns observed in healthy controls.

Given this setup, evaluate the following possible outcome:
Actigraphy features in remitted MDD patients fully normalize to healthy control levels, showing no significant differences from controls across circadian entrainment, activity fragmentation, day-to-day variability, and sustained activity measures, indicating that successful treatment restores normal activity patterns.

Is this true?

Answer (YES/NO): YES